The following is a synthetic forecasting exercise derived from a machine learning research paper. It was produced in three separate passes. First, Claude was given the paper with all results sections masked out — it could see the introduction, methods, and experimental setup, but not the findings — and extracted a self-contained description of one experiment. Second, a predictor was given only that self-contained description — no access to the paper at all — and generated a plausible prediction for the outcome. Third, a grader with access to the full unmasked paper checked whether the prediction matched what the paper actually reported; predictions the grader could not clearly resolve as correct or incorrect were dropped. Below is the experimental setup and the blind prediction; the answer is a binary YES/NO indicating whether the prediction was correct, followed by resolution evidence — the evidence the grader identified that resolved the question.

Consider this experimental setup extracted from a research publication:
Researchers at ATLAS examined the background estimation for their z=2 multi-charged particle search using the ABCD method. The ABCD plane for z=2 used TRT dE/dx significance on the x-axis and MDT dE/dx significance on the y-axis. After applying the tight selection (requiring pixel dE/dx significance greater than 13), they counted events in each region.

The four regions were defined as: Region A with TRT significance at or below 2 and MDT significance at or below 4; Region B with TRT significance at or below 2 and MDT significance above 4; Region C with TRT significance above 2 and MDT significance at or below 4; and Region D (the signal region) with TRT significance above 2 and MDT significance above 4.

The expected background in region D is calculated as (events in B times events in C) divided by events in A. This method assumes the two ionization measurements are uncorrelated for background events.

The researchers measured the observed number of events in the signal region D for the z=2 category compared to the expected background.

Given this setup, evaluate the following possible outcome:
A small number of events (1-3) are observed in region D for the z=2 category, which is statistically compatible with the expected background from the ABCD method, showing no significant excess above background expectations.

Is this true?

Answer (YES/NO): NO